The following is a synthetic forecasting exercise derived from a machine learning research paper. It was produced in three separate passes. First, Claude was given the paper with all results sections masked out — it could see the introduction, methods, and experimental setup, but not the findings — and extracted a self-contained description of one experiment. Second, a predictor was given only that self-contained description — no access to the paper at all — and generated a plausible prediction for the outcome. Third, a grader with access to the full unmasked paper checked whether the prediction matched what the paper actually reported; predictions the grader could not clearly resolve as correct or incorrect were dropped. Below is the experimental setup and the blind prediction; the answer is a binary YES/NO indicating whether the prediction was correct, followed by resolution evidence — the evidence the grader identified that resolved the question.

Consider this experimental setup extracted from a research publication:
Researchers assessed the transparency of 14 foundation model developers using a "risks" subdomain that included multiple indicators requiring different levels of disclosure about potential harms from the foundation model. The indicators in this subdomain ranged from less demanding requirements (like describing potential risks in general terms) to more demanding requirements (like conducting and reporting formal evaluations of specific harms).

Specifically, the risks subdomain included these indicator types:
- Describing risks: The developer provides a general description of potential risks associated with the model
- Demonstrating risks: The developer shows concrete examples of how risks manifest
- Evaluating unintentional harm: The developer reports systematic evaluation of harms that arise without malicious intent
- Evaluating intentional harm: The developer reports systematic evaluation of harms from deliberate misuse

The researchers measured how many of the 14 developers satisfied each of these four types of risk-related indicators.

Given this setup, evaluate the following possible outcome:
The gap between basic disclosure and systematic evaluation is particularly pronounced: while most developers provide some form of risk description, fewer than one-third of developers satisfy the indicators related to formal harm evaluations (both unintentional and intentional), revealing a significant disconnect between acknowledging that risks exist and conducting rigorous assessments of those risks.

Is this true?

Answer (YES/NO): NO